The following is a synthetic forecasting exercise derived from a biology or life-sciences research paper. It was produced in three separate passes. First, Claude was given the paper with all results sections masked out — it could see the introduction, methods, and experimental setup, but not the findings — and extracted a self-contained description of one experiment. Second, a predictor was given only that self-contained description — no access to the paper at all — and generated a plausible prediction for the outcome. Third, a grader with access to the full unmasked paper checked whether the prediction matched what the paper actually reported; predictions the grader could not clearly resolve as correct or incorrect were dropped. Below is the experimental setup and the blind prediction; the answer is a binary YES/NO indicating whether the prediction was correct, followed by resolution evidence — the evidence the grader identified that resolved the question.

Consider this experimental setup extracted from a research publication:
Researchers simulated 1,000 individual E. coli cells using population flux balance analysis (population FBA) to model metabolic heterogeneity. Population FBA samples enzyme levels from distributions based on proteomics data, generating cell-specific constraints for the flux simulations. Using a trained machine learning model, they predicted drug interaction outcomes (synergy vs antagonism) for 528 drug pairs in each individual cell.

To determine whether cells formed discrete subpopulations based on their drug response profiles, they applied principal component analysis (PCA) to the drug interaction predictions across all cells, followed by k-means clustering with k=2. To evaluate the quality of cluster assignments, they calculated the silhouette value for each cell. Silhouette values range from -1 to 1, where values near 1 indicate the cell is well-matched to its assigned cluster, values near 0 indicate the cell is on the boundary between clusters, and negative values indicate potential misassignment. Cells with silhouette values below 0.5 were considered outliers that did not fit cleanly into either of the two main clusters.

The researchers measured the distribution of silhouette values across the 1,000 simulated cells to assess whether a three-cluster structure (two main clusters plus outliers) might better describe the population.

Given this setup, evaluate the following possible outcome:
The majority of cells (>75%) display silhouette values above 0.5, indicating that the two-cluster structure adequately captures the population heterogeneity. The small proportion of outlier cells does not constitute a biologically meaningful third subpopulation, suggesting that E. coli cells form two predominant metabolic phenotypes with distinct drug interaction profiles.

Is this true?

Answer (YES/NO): YES